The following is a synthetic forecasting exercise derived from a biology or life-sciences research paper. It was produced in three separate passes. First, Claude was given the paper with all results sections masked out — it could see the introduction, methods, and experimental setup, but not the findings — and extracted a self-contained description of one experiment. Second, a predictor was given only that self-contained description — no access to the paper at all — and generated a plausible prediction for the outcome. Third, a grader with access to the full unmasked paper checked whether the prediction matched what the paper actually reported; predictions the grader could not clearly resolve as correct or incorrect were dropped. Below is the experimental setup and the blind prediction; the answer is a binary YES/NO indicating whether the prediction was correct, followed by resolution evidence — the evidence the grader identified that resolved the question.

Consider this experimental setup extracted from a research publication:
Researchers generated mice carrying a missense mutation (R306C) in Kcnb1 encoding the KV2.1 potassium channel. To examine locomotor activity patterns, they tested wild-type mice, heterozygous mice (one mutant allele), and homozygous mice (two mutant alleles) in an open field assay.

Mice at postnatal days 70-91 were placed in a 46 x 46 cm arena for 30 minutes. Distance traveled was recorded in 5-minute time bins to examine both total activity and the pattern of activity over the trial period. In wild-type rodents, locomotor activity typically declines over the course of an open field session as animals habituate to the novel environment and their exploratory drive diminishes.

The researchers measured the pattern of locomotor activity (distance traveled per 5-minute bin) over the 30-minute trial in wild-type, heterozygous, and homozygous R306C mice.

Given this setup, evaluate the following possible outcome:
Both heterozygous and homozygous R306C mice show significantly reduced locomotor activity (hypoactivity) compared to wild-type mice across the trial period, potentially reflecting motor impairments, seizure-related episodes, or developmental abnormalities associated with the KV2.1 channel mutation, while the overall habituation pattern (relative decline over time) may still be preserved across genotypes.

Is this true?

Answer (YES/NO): NO